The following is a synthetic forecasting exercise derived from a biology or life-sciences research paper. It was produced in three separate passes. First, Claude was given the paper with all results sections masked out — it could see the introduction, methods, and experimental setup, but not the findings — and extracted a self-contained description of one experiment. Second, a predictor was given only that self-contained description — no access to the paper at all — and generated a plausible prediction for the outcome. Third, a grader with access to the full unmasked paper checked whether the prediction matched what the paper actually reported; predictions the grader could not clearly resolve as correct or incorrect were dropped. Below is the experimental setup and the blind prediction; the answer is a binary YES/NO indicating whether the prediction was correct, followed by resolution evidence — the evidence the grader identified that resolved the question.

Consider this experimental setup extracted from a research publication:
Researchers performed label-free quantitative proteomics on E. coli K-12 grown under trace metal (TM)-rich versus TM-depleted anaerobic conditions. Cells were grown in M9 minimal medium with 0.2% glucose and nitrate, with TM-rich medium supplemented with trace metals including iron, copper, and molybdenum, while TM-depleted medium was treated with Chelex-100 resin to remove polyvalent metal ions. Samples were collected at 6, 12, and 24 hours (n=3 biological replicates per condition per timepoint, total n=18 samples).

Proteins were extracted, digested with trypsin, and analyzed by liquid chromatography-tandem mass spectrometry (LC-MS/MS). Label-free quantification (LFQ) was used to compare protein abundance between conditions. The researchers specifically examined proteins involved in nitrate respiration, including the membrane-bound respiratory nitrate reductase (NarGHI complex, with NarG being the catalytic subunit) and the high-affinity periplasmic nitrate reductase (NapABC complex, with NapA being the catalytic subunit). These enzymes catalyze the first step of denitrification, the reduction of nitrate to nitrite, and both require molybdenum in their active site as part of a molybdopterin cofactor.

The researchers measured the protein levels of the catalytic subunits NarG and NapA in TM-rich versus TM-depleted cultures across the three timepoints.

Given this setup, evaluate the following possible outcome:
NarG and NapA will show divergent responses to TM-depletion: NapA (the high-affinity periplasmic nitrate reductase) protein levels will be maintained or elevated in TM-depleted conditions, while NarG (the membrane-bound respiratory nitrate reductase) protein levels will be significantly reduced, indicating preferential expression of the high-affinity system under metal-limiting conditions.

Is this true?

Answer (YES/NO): NO